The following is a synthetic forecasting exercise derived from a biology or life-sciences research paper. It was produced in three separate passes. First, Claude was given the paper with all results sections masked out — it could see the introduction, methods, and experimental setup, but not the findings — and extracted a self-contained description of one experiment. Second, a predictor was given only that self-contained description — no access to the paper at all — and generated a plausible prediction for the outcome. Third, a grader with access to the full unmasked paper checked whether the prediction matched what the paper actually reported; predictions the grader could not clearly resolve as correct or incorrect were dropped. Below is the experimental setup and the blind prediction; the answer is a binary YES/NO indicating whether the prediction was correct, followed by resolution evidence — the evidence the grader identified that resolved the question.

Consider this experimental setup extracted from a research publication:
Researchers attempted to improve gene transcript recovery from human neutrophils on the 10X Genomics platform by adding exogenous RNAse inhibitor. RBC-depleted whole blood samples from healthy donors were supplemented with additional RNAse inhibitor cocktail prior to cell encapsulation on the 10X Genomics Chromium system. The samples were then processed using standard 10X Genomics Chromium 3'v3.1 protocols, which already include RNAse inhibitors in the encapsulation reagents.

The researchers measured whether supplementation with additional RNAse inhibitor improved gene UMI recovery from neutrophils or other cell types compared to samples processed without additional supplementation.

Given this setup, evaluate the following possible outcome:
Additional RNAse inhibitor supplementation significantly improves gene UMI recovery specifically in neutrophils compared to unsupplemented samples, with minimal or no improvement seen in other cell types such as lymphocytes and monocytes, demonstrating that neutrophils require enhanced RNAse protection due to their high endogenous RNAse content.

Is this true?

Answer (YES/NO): NO